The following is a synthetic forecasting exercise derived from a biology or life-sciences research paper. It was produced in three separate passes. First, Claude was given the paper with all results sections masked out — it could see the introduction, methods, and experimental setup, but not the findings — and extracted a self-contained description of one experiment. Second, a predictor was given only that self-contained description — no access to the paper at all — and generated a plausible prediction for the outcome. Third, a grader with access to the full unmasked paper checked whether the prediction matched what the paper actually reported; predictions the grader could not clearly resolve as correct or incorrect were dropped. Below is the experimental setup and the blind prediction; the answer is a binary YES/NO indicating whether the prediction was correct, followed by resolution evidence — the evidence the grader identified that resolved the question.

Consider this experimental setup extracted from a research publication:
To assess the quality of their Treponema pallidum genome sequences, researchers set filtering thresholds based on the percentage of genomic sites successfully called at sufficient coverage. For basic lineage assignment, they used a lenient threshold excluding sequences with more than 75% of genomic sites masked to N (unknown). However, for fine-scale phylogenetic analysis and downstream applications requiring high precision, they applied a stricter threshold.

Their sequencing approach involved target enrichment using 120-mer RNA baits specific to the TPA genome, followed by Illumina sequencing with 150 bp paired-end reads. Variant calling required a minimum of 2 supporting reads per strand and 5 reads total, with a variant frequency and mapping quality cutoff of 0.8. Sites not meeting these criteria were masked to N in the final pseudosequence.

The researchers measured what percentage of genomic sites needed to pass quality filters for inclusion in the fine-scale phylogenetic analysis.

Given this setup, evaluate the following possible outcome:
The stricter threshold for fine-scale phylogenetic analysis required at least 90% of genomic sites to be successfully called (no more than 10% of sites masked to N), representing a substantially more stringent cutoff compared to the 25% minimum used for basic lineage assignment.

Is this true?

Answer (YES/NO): NO